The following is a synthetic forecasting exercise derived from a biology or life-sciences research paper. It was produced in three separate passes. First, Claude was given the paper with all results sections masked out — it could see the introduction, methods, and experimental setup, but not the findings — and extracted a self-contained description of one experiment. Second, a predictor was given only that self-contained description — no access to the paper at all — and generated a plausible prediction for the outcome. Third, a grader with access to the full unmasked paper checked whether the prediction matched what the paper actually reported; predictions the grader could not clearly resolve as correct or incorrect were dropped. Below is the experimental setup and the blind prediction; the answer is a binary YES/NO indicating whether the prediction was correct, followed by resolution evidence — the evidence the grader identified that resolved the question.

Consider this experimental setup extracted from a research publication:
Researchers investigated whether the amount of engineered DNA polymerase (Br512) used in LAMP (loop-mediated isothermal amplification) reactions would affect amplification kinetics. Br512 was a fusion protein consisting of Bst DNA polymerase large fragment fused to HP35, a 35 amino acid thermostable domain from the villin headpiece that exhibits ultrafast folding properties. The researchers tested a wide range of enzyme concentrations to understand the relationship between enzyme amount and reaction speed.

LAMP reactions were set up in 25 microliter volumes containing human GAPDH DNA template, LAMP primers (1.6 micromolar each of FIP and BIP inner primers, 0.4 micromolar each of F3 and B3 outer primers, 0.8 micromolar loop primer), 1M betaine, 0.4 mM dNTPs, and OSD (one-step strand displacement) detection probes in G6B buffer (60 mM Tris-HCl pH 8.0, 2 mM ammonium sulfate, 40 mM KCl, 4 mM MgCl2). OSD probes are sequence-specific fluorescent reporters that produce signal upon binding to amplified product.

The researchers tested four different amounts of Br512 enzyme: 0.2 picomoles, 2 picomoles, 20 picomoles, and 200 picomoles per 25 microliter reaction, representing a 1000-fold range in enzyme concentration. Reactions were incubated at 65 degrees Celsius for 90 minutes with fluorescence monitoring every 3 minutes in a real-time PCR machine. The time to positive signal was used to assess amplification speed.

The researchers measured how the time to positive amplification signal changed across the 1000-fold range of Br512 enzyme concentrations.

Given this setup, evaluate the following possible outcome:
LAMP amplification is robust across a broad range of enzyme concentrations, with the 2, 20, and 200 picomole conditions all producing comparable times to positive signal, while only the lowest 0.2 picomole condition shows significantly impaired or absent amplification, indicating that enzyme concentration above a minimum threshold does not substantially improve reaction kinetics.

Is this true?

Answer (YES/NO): NO